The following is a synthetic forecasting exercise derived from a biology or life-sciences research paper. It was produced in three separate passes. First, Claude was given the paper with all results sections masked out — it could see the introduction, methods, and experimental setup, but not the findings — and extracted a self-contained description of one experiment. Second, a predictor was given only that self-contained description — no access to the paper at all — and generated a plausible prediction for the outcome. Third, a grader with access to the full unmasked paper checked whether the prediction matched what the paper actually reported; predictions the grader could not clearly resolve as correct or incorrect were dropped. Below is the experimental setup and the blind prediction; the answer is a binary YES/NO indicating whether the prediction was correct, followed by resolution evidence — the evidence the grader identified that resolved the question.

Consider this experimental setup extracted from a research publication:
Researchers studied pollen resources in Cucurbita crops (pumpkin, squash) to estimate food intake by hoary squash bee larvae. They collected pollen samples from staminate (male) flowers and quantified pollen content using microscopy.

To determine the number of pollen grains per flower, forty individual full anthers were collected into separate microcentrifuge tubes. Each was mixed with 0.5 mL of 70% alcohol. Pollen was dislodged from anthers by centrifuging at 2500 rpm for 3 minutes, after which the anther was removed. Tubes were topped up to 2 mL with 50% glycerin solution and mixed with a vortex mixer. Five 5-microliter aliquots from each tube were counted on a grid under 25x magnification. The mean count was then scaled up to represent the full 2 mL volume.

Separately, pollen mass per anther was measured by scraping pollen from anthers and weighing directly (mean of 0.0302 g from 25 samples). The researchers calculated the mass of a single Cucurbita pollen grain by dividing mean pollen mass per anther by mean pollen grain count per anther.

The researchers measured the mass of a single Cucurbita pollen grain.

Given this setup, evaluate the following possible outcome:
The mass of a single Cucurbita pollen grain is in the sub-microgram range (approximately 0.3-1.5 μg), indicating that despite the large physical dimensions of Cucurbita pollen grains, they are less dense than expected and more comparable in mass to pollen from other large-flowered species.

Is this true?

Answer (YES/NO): NO